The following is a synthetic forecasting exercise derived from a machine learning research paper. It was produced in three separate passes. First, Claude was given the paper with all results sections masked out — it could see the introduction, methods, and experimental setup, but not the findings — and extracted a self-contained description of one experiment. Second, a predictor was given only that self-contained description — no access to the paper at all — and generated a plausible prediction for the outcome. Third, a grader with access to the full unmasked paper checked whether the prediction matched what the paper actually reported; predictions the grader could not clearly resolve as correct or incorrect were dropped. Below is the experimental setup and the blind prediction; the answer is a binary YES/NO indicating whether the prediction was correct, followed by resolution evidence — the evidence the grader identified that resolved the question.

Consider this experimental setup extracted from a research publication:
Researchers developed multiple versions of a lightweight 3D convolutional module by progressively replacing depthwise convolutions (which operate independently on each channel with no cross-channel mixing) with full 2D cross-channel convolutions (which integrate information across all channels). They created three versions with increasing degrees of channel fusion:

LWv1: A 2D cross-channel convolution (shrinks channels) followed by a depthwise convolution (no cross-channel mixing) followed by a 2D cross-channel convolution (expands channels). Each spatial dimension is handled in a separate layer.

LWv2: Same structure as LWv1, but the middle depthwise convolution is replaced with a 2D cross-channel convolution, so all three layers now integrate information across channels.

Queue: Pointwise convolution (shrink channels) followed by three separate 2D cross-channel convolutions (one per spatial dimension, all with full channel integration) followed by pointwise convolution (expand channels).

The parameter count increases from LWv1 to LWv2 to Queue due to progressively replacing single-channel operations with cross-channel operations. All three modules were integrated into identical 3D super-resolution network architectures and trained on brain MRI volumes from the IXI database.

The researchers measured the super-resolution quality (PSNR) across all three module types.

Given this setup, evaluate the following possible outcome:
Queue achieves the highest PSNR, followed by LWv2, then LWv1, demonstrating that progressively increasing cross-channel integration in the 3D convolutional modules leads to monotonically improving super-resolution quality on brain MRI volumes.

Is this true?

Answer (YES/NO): YES